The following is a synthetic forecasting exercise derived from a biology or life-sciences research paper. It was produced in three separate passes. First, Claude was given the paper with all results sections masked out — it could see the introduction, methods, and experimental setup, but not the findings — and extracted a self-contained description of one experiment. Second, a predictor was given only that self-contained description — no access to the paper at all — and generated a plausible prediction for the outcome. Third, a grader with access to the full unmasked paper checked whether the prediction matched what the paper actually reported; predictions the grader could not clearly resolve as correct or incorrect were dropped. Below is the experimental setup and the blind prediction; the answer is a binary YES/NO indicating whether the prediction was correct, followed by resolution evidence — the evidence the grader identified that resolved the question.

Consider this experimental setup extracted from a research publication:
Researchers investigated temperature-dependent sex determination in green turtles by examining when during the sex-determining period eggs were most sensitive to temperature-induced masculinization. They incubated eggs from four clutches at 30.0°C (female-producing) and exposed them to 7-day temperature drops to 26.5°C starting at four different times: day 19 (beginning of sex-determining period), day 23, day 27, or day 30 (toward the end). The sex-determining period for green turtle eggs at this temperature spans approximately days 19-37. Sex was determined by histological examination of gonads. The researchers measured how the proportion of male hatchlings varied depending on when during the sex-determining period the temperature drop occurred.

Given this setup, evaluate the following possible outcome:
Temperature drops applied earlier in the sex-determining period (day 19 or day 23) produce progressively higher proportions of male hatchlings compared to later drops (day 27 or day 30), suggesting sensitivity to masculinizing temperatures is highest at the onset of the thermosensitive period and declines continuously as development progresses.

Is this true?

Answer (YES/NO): NO